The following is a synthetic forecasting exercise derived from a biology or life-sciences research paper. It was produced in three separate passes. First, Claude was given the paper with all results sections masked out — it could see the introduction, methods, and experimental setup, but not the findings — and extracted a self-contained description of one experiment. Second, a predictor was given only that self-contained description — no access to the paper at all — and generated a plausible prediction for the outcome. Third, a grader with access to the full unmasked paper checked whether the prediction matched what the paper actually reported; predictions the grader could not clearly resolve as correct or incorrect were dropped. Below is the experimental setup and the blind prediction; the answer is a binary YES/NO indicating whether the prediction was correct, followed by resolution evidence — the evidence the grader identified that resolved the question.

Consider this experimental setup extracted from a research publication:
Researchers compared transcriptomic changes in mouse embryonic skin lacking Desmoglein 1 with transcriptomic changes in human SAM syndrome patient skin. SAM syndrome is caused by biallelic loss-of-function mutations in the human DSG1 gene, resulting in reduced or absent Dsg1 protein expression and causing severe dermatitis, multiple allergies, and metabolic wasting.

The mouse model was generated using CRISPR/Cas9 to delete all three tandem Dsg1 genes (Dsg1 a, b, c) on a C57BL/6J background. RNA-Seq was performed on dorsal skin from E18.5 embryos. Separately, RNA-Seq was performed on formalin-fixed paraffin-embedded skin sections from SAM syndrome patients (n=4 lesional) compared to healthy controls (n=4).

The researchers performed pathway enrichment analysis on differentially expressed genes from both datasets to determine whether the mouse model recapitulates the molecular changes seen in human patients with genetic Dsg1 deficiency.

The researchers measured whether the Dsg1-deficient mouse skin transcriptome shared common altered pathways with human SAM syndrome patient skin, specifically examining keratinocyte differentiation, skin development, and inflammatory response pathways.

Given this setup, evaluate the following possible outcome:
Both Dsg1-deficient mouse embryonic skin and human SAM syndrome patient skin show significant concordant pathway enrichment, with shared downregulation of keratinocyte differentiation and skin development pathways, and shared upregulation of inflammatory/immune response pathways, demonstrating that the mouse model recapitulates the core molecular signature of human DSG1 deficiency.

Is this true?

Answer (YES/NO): NO